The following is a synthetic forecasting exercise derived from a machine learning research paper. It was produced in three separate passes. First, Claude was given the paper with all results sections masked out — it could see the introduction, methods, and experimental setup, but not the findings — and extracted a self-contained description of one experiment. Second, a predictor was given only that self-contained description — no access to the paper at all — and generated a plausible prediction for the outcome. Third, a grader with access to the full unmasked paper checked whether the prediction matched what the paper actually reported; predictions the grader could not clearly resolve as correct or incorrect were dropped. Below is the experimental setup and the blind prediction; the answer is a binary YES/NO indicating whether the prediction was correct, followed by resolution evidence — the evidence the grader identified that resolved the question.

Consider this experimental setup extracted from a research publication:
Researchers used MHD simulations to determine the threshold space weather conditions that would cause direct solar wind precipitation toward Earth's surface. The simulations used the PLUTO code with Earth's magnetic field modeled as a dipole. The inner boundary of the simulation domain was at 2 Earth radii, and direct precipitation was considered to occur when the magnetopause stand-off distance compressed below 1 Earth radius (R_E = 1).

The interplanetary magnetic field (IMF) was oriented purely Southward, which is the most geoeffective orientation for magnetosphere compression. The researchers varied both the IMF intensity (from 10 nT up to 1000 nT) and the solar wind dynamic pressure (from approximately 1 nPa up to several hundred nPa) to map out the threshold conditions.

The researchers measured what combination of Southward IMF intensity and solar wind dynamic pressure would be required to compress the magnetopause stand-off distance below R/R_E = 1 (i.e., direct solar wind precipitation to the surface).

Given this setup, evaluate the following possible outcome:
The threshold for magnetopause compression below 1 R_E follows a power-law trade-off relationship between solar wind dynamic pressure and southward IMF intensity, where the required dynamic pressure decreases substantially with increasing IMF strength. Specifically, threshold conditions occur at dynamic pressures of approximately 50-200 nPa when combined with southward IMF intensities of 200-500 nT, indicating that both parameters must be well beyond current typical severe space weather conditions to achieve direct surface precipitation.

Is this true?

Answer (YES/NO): NO